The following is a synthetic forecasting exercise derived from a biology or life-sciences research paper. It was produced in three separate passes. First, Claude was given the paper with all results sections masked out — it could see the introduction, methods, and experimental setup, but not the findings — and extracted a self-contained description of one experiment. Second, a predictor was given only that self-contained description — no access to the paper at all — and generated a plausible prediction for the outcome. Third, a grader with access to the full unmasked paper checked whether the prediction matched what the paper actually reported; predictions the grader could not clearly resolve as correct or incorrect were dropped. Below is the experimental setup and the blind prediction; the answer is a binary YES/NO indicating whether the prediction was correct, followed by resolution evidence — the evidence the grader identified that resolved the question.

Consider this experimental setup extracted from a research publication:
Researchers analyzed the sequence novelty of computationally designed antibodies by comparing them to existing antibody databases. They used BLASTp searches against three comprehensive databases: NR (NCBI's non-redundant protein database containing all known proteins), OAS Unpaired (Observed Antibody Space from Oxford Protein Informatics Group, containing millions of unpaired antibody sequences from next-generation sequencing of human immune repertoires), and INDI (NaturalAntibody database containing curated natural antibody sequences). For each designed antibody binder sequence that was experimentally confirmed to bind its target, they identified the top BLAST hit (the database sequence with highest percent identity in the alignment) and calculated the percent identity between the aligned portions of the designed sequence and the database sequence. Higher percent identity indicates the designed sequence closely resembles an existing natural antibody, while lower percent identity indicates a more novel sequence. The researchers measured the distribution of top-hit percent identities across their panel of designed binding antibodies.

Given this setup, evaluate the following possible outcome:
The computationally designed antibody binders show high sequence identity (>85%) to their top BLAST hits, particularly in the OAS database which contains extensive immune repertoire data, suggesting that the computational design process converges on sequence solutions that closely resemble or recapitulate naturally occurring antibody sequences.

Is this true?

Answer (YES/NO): NO